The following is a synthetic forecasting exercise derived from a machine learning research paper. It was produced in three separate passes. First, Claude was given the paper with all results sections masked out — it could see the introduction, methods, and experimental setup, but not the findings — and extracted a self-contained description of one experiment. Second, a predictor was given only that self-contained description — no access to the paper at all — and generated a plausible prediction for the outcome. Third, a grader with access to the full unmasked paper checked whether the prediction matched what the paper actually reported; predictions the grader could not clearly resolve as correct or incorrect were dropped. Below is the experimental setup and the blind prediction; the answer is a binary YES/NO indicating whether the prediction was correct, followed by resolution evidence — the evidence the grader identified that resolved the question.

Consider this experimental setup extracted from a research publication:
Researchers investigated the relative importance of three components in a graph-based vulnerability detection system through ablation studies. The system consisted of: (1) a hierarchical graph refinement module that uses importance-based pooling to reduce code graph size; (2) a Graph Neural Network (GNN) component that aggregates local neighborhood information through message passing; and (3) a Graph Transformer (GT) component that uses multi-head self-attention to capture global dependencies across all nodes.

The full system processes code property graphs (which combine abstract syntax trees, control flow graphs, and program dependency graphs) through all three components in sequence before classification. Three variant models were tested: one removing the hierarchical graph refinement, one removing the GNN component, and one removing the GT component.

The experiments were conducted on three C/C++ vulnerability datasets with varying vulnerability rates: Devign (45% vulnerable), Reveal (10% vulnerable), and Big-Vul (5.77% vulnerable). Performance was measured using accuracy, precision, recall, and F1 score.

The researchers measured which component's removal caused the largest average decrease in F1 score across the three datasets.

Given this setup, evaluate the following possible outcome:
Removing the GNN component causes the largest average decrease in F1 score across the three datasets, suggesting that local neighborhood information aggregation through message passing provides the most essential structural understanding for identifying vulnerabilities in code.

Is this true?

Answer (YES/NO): NO